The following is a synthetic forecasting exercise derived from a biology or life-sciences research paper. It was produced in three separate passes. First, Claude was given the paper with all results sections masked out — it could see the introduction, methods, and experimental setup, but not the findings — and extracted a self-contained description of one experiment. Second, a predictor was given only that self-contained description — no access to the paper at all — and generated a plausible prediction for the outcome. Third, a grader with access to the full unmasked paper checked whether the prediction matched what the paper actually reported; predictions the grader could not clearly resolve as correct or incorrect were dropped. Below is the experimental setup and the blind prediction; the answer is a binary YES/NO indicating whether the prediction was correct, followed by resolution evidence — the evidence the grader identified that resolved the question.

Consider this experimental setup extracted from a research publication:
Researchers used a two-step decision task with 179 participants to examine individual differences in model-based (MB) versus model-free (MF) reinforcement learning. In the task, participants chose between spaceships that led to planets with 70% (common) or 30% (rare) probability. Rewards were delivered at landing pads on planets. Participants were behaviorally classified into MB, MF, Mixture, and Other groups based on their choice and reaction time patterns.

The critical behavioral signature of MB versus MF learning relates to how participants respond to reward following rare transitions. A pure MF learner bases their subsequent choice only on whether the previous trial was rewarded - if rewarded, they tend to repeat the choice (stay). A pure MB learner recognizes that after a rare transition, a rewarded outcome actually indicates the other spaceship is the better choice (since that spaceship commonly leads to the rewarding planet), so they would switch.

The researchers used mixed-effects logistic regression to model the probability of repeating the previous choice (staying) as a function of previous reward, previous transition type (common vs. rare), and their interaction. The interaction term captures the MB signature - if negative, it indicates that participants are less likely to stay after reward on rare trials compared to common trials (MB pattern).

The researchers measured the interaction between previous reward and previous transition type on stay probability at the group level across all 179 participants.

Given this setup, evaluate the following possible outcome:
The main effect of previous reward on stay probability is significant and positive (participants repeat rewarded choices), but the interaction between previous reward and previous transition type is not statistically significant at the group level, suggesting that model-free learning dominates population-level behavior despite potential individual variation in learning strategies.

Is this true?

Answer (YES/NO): NO